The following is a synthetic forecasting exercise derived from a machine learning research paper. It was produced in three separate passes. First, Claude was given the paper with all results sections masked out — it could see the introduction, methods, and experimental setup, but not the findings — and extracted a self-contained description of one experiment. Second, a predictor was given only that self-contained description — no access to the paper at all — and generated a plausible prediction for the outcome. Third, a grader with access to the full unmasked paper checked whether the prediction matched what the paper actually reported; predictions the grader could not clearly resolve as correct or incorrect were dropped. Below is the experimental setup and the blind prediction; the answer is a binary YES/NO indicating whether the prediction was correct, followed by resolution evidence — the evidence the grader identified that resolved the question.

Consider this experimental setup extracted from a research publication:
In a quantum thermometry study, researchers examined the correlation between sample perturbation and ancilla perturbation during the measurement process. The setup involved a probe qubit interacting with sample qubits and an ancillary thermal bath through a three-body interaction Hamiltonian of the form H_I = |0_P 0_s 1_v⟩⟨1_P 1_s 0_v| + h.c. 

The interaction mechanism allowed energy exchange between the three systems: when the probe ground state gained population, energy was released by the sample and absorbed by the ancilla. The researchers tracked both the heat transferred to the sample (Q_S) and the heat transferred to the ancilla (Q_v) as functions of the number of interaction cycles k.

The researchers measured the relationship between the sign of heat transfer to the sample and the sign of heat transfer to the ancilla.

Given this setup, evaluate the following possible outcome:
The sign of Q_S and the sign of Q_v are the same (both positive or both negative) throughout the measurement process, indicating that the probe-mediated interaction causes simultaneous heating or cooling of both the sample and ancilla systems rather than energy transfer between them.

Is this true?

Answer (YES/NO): NO